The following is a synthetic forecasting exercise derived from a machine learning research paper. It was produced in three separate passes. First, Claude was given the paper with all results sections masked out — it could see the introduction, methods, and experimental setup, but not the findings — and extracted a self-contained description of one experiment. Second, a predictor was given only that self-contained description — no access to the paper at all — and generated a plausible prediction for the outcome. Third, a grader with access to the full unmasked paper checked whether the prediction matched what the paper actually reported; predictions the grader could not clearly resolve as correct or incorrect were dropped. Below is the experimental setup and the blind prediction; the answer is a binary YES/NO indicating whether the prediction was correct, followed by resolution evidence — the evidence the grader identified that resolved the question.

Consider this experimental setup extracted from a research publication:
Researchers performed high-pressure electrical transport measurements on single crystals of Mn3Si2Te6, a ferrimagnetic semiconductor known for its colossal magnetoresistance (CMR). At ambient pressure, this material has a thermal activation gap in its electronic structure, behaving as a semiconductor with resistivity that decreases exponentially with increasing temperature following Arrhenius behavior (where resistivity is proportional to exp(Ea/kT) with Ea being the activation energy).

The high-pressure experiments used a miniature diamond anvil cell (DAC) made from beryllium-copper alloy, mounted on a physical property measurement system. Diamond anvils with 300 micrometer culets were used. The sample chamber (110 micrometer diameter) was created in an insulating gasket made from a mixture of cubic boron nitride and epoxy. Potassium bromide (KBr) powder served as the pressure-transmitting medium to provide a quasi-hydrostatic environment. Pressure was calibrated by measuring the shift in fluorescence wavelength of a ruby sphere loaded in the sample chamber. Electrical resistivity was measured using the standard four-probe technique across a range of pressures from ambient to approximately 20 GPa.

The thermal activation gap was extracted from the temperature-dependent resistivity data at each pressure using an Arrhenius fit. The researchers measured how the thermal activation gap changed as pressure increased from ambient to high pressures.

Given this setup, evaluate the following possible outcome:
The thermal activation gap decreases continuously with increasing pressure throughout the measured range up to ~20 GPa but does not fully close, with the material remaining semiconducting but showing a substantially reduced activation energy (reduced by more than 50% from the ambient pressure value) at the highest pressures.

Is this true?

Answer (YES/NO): NO